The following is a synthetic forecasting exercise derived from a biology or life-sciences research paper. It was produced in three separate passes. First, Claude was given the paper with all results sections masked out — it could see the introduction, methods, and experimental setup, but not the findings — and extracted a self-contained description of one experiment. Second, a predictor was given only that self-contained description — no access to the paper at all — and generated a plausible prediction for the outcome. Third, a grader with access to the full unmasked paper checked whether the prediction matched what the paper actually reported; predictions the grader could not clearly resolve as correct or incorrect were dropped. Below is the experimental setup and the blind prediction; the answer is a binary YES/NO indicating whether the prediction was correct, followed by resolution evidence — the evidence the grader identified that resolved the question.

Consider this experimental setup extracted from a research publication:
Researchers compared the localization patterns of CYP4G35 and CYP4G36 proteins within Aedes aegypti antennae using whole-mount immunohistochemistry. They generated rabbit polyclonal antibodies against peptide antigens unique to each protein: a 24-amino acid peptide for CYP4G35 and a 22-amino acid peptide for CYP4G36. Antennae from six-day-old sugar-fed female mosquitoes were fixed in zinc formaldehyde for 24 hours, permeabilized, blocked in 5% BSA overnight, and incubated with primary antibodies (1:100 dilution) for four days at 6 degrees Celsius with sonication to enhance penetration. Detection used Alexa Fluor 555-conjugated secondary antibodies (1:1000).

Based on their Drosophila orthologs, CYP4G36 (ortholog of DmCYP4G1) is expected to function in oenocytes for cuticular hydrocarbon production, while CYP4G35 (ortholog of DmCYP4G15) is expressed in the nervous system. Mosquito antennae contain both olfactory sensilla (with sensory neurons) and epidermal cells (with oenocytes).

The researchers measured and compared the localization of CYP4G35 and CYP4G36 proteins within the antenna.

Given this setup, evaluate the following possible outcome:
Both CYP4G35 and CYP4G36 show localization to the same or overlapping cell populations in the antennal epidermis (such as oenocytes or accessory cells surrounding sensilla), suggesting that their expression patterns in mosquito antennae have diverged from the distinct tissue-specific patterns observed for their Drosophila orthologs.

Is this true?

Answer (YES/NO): NO